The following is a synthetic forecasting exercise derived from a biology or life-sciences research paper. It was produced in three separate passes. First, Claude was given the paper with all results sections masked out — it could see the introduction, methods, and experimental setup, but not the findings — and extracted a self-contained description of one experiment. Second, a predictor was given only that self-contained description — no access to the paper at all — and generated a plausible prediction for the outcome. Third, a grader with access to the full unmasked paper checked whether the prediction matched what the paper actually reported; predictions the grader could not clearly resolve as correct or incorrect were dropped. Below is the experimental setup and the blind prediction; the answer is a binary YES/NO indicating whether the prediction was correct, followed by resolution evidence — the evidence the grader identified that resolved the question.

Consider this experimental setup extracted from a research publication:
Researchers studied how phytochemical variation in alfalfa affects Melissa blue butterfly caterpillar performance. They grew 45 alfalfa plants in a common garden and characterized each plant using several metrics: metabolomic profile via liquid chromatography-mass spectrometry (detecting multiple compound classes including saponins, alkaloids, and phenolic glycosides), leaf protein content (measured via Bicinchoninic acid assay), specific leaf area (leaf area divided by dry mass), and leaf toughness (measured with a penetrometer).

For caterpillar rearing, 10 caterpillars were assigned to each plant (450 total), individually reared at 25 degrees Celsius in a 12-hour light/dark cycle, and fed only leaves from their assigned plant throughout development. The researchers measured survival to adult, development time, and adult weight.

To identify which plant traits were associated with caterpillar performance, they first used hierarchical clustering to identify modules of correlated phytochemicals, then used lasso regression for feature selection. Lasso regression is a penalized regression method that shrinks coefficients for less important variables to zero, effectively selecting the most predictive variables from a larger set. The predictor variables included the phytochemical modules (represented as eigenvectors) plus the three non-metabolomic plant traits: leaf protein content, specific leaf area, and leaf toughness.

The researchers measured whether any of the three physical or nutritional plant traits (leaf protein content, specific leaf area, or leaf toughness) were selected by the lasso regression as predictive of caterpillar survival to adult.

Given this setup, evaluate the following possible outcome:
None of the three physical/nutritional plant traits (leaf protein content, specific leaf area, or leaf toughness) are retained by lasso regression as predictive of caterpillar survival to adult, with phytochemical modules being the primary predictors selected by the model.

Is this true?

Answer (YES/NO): NO